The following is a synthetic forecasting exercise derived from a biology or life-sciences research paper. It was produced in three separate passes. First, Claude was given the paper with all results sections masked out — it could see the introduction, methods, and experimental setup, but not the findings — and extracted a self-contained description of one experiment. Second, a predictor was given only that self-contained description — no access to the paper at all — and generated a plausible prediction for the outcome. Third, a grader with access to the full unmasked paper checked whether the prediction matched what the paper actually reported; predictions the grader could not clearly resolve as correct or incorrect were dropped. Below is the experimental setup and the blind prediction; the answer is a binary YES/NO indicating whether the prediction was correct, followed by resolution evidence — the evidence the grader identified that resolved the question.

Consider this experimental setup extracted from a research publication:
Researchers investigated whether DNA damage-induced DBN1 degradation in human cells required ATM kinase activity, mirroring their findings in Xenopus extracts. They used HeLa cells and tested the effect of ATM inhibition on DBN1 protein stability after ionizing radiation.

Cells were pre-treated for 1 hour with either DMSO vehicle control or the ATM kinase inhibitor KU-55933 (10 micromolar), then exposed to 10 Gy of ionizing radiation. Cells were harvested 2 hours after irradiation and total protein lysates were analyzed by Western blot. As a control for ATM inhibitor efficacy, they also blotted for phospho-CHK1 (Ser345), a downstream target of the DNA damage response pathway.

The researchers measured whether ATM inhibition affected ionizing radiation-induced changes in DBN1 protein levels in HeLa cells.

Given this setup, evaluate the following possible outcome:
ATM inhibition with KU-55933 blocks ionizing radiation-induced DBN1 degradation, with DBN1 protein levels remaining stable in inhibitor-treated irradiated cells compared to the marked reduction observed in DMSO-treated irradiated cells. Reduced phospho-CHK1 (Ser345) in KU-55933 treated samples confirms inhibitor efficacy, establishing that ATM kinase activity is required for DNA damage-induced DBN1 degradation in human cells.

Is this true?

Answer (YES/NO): YES